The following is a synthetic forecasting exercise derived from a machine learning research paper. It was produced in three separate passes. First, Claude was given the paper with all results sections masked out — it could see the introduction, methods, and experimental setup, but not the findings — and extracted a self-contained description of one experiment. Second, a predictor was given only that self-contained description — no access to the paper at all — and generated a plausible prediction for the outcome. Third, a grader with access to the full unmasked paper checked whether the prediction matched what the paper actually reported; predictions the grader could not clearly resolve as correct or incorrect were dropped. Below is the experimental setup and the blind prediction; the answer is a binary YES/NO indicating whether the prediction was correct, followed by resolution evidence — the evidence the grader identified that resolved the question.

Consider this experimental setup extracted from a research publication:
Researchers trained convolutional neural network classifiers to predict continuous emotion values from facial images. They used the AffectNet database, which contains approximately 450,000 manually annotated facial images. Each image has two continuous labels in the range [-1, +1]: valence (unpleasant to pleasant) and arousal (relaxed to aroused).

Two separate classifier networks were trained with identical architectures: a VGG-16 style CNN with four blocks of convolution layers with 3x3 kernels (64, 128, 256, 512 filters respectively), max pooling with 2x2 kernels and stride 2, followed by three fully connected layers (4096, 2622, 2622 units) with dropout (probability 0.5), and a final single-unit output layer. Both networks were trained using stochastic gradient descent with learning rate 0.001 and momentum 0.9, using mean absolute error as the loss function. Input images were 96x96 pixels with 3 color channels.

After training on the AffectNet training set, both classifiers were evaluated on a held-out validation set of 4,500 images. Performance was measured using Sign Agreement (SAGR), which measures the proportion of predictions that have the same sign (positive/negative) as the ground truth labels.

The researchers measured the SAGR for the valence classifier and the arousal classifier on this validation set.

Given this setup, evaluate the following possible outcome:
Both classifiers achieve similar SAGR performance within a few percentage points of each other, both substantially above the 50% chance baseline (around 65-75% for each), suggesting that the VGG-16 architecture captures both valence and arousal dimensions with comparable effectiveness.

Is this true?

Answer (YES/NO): YES